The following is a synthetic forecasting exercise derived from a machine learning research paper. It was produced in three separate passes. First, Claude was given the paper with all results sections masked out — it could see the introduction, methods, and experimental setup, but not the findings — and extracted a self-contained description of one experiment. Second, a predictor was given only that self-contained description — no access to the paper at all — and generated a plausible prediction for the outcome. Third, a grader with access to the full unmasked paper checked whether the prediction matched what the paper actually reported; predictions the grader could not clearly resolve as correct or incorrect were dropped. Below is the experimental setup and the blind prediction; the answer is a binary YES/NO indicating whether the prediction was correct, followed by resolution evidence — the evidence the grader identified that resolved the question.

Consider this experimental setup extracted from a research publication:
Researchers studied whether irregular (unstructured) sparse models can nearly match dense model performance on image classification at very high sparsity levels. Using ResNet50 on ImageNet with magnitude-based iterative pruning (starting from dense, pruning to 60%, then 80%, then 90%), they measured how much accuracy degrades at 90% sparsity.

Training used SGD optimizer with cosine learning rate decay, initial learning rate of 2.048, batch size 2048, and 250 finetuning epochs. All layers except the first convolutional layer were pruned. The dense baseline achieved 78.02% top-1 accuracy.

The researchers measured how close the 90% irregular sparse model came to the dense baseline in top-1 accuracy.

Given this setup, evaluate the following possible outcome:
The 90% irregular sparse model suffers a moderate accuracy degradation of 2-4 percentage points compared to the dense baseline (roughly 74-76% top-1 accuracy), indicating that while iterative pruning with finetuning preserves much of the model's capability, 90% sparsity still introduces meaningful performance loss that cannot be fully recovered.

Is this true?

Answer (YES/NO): YES